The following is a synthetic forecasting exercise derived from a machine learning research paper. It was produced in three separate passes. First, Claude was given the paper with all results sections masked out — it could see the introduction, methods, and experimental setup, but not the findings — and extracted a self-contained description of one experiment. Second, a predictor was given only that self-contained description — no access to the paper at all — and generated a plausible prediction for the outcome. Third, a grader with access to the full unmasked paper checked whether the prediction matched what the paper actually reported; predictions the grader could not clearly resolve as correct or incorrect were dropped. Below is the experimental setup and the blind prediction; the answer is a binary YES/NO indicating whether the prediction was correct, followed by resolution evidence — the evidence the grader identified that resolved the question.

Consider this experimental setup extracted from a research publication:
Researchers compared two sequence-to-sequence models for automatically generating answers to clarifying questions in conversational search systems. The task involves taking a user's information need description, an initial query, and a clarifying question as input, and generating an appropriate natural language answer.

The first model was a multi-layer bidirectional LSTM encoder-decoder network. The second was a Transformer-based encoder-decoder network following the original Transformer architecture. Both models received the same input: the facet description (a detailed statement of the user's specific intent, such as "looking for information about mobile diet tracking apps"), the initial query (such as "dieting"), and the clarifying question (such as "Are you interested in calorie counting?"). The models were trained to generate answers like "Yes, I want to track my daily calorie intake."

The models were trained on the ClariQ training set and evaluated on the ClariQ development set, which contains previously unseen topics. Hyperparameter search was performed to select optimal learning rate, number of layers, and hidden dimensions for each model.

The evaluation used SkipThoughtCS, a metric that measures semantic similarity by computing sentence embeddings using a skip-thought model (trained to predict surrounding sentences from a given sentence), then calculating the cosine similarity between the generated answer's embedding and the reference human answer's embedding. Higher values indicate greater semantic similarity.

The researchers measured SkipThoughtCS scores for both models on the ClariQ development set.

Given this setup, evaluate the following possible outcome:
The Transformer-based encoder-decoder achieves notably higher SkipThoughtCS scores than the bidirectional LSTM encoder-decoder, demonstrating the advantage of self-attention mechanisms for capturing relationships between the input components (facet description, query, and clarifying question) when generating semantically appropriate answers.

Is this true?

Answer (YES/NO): NO